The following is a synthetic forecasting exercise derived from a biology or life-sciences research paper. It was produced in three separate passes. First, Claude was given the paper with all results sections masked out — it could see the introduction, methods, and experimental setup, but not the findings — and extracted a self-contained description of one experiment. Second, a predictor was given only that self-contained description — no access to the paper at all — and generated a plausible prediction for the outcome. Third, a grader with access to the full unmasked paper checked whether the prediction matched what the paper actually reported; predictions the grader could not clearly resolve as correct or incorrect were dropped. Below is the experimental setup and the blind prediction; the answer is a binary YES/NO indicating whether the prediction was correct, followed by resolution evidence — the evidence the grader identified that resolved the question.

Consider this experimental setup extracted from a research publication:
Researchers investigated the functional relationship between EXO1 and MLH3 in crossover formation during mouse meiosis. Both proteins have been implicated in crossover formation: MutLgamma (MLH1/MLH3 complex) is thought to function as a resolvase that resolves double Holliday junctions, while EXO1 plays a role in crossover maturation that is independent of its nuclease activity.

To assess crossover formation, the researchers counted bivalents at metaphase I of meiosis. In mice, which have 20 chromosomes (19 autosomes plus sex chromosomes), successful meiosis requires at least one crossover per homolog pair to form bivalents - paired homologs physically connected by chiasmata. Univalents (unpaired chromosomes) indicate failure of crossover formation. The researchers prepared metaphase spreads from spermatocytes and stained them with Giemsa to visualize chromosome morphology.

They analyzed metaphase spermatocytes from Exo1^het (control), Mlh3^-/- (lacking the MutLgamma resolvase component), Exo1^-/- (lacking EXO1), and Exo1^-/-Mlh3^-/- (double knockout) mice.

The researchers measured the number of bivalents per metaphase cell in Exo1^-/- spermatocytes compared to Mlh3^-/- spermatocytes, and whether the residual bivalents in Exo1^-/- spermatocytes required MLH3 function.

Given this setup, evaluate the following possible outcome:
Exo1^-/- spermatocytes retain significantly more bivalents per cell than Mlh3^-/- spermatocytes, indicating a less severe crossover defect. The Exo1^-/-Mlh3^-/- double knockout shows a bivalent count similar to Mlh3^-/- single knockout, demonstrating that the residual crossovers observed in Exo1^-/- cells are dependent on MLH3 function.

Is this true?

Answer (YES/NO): YES